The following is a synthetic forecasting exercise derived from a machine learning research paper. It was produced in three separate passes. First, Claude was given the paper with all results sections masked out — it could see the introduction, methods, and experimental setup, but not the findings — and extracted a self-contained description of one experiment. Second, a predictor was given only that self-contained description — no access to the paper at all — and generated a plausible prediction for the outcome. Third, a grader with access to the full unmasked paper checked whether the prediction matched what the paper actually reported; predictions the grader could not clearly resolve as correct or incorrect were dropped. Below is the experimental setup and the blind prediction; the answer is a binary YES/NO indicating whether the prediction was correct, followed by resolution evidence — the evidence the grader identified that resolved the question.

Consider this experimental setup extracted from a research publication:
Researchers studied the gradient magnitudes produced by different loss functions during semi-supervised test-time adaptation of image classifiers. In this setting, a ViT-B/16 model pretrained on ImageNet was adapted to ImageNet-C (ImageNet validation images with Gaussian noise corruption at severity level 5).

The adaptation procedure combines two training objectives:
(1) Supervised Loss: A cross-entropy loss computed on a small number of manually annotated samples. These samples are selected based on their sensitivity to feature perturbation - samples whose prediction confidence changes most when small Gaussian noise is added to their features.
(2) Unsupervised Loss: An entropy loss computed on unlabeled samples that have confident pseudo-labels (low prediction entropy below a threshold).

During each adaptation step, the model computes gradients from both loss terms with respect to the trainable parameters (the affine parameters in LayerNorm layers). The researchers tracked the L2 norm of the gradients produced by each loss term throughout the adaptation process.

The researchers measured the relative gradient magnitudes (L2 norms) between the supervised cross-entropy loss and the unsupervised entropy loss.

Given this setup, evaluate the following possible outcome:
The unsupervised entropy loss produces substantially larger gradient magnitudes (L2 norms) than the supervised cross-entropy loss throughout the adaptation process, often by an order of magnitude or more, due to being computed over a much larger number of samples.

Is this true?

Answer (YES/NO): NO